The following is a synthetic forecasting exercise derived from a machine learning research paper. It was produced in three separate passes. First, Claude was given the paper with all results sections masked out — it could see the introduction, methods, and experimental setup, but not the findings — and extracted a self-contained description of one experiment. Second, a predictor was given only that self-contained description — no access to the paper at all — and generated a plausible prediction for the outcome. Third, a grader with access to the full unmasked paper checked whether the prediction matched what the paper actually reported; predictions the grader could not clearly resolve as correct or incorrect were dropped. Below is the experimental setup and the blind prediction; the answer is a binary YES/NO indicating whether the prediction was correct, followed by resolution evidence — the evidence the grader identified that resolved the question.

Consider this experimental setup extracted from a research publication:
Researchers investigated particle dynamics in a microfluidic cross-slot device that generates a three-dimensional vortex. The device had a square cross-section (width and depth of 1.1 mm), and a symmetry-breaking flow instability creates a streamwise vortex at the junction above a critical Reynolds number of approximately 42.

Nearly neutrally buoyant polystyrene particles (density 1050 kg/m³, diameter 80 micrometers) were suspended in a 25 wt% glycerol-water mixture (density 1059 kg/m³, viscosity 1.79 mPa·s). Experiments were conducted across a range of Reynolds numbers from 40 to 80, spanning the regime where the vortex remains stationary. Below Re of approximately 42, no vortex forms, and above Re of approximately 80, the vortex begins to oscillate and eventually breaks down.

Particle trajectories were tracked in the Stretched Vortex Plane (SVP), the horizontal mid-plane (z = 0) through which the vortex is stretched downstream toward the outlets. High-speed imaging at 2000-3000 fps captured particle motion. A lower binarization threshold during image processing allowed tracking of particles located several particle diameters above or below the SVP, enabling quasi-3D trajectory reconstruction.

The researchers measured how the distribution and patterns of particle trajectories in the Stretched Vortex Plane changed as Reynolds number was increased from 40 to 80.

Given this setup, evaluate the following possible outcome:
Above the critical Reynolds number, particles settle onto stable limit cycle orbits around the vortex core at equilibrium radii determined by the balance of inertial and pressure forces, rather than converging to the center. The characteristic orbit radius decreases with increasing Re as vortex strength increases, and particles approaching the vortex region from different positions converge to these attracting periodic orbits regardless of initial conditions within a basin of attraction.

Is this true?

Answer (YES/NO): NO